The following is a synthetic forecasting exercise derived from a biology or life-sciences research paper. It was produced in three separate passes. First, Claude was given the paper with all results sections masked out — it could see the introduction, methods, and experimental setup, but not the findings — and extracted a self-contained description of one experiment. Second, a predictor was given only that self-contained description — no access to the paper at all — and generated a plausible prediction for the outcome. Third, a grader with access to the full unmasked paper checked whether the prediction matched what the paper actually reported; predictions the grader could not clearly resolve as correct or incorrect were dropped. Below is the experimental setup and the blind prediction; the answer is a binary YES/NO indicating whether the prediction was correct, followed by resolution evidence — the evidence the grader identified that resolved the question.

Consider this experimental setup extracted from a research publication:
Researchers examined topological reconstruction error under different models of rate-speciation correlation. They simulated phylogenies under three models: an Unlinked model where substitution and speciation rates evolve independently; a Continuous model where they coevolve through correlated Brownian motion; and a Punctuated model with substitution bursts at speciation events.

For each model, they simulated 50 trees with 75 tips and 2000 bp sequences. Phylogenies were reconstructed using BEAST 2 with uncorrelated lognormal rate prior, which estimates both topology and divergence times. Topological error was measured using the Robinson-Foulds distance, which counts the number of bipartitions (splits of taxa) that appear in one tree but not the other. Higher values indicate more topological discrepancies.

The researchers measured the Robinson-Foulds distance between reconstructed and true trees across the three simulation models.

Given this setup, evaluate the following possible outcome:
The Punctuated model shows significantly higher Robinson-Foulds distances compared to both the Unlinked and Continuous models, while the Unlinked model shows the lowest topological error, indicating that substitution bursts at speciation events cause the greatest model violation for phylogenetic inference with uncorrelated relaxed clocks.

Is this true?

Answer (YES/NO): NO